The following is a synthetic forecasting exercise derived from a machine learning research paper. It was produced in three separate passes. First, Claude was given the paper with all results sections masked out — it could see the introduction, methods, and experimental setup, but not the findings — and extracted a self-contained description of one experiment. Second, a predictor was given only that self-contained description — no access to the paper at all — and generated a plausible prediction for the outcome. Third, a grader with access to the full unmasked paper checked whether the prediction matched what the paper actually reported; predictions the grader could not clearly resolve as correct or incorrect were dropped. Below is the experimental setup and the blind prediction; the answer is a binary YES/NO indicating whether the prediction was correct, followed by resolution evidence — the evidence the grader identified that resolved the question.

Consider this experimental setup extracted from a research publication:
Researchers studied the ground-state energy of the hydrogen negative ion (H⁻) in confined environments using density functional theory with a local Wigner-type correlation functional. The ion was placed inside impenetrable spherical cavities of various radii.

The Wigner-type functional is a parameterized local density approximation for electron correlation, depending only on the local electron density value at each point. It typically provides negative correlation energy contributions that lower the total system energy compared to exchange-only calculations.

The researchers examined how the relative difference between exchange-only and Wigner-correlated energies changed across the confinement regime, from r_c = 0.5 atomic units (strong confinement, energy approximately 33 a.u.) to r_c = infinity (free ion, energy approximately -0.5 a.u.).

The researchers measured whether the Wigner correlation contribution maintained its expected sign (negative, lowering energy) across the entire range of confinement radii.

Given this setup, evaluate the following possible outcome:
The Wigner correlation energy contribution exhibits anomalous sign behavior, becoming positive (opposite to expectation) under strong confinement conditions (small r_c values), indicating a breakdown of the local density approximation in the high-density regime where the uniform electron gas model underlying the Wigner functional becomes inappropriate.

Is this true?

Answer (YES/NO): NO